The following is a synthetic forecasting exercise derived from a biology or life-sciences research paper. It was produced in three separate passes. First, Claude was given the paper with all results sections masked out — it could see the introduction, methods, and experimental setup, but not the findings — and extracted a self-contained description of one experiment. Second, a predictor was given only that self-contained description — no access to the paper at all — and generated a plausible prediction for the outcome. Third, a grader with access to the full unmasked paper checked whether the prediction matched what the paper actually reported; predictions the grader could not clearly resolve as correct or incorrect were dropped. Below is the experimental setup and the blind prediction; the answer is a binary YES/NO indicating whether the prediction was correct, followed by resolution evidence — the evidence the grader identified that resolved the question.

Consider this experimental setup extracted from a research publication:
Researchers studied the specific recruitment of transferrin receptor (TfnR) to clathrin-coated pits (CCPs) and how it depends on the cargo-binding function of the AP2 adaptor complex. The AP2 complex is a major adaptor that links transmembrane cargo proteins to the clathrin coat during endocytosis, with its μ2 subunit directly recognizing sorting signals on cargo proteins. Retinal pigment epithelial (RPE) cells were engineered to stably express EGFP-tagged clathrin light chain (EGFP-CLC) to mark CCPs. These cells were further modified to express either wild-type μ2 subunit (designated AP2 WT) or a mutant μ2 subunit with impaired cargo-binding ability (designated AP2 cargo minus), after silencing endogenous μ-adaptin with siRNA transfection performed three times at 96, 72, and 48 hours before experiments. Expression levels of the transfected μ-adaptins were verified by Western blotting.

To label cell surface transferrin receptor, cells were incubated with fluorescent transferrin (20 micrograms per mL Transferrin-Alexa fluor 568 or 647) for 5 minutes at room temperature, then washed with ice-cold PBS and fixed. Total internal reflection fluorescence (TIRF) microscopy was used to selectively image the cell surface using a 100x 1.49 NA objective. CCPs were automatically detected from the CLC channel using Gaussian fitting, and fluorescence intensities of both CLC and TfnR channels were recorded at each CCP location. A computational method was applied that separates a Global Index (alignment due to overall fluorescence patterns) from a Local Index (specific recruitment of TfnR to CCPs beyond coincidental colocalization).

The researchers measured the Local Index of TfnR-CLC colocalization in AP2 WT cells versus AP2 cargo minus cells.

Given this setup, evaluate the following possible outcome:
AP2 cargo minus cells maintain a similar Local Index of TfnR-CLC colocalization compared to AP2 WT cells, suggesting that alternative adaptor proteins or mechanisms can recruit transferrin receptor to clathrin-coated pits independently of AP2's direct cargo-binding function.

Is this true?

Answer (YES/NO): NO